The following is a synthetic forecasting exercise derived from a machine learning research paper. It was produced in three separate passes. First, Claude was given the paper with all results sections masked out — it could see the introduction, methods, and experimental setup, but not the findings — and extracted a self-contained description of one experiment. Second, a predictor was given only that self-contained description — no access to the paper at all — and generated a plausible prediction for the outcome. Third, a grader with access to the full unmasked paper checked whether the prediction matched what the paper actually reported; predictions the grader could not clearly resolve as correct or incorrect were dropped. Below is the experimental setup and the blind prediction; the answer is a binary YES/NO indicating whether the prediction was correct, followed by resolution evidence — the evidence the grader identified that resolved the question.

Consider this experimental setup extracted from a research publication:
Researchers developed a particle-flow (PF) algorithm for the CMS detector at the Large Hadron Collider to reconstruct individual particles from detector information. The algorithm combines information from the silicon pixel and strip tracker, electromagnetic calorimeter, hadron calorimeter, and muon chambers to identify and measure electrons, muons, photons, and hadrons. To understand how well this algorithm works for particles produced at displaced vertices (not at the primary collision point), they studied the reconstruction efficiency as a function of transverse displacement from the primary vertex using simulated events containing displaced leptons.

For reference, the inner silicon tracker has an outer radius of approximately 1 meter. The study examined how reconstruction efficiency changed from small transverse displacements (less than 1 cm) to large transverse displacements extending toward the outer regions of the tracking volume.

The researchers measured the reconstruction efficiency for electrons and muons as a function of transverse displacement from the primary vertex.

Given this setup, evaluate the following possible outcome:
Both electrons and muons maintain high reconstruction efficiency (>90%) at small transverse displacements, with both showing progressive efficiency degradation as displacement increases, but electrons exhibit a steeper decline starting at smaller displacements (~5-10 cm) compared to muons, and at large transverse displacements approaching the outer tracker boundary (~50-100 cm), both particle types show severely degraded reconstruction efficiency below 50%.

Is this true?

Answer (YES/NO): NO